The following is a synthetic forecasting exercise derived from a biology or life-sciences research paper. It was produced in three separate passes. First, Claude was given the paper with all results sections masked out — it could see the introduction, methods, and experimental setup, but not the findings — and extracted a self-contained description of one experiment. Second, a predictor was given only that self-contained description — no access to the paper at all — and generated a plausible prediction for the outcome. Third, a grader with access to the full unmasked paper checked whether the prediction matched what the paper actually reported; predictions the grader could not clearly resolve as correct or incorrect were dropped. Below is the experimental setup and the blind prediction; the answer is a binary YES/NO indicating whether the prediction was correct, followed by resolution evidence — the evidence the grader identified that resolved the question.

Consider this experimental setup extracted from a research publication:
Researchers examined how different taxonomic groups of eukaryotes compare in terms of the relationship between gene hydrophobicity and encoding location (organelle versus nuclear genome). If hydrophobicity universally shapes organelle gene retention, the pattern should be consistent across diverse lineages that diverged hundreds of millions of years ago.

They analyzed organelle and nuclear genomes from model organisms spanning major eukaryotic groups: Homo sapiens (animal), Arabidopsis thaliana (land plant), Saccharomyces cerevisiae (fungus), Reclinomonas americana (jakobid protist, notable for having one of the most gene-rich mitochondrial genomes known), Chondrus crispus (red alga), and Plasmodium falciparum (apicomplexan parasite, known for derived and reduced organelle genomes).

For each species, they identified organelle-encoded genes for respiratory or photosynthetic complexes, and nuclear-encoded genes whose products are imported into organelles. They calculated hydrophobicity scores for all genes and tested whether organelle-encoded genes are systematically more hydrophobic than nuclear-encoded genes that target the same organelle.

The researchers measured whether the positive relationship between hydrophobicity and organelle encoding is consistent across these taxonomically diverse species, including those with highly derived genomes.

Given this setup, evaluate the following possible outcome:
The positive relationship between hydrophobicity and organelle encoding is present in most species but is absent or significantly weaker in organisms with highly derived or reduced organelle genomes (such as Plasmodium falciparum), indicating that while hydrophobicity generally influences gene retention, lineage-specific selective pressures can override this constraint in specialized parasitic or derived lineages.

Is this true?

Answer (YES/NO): NO